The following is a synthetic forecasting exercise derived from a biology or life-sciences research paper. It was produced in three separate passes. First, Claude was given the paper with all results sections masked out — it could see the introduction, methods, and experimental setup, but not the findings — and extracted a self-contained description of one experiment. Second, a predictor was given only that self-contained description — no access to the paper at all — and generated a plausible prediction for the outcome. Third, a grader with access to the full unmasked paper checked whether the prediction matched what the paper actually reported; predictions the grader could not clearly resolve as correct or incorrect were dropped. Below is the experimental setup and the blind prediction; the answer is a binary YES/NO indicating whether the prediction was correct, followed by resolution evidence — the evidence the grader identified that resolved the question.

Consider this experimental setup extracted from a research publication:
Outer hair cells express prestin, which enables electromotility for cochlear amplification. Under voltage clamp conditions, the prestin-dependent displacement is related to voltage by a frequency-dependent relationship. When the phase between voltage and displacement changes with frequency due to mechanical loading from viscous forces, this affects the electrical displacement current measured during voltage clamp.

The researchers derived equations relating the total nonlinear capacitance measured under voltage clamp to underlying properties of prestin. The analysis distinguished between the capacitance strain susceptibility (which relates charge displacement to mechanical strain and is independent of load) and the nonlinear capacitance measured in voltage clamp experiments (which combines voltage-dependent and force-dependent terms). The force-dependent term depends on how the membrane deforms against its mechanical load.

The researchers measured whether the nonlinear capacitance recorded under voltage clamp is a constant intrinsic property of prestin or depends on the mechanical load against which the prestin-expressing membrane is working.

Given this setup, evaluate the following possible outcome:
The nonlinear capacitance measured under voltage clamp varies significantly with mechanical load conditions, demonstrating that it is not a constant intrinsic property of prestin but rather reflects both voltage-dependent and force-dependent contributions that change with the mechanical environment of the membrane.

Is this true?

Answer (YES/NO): YES